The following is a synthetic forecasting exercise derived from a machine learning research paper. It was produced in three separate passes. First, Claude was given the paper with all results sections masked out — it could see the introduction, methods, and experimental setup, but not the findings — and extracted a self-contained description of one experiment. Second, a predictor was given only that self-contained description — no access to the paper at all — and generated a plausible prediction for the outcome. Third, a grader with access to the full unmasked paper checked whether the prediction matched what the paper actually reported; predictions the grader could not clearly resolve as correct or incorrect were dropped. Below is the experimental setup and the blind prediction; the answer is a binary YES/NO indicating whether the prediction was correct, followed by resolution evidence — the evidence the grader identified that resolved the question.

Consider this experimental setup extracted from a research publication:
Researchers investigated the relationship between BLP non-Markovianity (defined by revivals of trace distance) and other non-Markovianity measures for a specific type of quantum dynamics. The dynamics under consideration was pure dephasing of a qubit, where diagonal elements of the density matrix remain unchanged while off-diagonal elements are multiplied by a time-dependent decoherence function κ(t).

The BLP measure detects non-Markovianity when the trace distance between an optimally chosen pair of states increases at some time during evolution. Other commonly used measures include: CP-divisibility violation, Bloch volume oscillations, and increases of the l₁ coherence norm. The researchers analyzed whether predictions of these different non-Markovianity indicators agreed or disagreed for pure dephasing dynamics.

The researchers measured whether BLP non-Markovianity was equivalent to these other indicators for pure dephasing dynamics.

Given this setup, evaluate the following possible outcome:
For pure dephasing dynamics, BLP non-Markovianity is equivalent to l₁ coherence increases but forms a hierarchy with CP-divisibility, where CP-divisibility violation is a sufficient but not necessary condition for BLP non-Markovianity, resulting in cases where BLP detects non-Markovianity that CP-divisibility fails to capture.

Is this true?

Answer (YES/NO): NO